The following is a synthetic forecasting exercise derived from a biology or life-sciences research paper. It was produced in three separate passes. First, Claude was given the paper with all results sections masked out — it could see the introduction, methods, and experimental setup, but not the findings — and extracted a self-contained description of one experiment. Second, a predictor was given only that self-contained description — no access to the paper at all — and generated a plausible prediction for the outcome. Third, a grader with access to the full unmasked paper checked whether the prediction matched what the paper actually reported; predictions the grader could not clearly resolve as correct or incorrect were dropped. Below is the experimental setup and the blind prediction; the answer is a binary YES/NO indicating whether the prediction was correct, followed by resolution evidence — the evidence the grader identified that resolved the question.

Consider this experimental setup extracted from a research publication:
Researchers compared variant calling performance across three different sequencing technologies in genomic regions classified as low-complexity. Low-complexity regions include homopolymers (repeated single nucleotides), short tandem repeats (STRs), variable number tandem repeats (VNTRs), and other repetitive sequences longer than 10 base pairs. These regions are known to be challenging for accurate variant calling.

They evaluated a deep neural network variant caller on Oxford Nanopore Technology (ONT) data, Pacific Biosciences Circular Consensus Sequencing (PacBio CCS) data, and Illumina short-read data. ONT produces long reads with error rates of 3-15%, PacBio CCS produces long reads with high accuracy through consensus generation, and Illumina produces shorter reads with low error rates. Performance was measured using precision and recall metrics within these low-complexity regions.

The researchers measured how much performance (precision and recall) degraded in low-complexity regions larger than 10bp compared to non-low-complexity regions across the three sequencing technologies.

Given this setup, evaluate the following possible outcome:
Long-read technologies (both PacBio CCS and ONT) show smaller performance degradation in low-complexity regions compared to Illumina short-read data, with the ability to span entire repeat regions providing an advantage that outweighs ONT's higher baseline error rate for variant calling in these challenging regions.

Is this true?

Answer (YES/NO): NO